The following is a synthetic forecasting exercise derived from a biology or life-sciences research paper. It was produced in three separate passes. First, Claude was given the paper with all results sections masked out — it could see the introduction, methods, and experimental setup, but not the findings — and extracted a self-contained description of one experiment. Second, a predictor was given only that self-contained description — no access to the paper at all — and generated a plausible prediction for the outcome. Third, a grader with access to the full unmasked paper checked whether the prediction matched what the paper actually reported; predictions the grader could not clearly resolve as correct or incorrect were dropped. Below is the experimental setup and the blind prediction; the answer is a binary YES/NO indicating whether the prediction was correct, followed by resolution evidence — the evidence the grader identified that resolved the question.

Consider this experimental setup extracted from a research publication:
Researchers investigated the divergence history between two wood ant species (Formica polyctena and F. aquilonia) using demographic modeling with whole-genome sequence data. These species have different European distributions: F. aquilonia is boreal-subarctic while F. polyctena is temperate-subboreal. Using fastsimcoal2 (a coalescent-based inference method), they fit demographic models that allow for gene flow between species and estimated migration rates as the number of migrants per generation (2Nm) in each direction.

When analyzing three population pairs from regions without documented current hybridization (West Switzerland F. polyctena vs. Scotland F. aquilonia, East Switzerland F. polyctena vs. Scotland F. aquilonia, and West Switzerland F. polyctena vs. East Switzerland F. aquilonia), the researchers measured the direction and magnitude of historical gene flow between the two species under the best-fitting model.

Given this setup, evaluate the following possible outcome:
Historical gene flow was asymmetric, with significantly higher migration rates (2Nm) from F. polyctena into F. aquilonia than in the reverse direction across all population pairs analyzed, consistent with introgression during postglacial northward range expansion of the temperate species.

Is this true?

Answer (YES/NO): NO